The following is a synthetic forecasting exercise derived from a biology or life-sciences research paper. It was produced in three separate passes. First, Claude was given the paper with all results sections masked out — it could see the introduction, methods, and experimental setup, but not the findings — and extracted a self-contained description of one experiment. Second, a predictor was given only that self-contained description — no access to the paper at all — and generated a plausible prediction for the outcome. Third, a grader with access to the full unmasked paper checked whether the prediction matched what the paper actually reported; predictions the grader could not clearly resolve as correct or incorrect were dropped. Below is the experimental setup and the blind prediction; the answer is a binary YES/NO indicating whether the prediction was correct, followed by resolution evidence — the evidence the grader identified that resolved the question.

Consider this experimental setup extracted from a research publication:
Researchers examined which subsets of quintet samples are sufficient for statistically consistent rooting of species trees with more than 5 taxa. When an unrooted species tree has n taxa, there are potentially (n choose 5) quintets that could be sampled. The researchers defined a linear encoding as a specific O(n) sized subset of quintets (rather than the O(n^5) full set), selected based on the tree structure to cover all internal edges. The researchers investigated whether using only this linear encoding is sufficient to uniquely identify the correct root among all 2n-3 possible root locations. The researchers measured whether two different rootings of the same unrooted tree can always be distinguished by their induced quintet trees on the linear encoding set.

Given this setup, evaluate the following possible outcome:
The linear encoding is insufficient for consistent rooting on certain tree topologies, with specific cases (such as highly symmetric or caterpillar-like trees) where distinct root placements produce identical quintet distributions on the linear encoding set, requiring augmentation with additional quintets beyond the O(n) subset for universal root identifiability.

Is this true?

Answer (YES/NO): NO